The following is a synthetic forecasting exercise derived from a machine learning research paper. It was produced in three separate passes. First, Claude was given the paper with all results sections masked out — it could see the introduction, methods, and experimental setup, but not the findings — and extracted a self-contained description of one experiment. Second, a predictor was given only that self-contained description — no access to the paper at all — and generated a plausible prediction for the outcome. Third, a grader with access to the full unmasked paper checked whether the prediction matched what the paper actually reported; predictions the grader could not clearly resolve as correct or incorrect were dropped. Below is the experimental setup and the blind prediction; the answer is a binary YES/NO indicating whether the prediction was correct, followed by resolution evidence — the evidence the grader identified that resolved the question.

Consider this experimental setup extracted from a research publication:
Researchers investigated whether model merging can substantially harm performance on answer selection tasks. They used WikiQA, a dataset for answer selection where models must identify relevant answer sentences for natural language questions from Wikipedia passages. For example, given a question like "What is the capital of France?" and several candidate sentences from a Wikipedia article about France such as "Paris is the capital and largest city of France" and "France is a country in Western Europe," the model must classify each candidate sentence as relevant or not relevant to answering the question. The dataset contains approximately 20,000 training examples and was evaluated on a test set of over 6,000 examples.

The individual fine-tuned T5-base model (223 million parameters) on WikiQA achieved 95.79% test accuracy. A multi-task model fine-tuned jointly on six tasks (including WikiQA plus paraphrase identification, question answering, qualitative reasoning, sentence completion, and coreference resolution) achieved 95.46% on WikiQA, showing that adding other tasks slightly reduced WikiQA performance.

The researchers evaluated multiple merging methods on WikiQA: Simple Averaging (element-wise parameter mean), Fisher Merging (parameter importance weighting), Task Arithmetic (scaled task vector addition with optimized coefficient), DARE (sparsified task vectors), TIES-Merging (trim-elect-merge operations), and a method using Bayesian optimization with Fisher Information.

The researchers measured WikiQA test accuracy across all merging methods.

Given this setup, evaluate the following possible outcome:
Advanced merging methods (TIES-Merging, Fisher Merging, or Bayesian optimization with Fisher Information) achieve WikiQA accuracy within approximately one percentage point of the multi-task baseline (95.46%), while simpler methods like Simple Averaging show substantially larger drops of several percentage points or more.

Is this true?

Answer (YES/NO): NO